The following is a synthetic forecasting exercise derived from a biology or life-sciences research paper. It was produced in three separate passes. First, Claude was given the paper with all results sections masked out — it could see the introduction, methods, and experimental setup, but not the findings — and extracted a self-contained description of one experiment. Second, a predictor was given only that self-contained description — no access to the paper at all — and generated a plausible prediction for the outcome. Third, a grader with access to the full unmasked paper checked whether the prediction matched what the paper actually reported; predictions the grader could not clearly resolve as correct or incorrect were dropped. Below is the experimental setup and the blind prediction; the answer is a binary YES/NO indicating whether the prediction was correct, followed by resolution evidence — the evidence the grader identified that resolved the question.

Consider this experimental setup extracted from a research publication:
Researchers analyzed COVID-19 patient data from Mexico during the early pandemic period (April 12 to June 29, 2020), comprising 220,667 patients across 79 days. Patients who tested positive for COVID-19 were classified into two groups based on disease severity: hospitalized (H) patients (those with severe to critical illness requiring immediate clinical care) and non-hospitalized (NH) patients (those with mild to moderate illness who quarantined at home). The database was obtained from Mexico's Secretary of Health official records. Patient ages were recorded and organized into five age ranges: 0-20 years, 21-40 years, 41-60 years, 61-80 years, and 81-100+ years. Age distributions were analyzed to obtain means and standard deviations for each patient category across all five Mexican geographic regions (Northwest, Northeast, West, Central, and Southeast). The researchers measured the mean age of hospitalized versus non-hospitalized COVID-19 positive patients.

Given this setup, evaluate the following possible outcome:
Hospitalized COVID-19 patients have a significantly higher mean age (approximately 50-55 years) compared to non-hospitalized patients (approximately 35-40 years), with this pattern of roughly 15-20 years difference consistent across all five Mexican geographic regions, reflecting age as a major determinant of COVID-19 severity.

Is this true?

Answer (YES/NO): NO